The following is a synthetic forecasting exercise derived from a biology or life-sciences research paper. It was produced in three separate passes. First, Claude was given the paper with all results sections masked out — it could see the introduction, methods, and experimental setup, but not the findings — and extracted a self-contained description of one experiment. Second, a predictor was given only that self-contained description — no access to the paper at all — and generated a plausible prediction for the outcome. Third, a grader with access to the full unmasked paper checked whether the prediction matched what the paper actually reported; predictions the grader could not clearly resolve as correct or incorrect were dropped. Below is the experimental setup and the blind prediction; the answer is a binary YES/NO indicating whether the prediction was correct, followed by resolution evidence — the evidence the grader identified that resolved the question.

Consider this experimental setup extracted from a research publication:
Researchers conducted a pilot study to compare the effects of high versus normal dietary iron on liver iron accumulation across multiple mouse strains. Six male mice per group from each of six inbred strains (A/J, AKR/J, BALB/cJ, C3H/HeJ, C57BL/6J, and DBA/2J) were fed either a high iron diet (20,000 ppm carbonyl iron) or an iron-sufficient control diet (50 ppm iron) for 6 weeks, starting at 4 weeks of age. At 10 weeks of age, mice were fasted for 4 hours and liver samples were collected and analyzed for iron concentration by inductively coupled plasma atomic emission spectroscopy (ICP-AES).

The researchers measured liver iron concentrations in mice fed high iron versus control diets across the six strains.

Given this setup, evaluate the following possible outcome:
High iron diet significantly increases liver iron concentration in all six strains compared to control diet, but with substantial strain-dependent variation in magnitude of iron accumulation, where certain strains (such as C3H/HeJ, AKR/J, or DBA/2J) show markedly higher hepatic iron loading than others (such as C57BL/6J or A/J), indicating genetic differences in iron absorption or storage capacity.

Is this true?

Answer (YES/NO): NO